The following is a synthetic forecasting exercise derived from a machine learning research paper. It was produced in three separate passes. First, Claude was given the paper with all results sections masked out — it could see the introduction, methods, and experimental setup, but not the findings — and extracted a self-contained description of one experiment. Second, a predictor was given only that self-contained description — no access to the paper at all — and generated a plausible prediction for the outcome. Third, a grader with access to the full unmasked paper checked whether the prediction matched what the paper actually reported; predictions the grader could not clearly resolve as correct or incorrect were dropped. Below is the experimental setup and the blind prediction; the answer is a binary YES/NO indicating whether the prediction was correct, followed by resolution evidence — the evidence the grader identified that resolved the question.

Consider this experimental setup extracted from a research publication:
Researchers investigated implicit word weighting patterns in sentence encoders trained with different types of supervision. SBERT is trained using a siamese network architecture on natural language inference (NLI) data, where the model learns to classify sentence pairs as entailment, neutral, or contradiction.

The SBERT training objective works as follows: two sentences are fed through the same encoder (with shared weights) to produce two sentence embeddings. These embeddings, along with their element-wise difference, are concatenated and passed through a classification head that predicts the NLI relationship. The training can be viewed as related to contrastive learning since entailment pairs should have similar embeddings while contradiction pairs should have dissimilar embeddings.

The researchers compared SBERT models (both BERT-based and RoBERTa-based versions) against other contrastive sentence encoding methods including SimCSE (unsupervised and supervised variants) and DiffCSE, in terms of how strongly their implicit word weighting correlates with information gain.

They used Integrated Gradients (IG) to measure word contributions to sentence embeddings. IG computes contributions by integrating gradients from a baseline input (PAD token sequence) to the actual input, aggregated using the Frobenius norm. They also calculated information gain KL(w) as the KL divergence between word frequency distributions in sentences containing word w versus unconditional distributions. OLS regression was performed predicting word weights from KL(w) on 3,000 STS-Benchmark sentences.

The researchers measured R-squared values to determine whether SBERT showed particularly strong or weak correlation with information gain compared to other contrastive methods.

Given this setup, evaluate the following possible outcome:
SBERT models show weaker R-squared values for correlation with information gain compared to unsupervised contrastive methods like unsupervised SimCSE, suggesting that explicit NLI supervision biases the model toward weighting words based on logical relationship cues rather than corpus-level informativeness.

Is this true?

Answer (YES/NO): YES